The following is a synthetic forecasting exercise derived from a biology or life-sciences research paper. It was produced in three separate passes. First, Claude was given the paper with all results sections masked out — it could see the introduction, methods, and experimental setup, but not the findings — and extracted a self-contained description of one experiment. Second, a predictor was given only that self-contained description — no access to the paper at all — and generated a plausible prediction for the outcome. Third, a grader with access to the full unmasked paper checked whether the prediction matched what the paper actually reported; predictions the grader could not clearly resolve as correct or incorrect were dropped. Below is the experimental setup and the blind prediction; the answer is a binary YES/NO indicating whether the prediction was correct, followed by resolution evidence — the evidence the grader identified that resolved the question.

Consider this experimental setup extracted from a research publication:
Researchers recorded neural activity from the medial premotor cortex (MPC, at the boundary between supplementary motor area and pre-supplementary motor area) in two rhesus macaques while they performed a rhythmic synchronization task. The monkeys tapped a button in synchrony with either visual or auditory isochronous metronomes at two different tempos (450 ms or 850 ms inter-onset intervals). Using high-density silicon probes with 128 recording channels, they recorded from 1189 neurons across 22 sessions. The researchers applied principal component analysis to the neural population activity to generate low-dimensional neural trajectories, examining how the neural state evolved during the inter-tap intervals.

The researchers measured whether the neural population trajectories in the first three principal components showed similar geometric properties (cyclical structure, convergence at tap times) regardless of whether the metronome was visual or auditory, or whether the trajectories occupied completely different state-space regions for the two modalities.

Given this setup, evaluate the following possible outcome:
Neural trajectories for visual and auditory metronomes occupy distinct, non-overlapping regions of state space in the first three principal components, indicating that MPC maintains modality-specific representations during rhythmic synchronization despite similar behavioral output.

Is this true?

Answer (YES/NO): NO